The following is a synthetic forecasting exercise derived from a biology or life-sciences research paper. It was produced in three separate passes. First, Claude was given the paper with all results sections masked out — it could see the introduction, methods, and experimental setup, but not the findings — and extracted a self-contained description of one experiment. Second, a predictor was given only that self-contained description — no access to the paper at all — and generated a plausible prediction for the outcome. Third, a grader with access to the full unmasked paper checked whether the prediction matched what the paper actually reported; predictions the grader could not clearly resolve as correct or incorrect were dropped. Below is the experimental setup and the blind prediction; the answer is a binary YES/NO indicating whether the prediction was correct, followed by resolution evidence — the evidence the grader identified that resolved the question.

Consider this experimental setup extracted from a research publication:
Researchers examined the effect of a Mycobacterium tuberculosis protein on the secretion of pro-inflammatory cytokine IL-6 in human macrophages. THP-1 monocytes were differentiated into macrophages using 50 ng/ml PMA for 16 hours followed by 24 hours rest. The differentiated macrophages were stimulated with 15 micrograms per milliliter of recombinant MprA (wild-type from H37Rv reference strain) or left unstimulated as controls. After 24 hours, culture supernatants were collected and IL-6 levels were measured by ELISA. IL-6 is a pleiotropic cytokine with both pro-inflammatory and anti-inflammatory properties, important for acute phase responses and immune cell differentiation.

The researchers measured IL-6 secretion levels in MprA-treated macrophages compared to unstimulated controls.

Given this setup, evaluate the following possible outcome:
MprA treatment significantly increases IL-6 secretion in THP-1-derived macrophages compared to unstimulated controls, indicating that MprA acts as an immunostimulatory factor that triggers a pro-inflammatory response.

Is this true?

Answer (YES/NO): NO